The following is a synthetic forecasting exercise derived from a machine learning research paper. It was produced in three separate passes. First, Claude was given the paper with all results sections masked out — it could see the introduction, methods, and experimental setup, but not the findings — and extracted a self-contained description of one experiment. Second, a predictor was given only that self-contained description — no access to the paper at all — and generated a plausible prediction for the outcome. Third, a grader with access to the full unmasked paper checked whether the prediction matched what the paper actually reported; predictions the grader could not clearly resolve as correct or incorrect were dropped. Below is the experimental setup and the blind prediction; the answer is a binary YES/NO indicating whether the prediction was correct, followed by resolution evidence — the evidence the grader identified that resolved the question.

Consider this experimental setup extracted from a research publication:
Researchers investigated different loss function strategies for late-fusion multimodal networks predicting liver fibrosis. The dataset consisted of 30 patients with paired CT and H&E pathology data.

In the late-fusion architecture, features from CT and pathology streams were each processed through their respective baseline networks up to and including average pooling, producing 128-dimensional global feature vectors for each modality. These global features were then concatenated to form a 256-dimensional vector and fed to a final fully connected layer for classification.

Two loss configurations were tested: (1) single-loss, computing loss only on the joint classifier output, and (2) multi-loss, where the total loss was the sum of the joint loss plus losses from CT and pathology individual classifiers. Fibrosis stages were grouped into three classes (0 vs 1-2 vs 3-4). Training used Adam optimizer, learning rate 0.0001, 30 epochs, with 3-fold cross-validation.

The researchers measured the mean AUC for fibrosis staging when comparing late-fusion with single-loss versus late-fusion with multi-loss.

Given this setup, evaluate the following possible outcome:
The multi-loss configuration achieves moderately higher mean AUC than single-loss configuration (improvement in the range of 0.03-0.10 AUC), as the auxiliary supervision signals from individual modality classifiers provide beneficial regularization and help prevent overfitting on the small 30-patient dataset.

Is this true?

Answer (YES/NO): NO